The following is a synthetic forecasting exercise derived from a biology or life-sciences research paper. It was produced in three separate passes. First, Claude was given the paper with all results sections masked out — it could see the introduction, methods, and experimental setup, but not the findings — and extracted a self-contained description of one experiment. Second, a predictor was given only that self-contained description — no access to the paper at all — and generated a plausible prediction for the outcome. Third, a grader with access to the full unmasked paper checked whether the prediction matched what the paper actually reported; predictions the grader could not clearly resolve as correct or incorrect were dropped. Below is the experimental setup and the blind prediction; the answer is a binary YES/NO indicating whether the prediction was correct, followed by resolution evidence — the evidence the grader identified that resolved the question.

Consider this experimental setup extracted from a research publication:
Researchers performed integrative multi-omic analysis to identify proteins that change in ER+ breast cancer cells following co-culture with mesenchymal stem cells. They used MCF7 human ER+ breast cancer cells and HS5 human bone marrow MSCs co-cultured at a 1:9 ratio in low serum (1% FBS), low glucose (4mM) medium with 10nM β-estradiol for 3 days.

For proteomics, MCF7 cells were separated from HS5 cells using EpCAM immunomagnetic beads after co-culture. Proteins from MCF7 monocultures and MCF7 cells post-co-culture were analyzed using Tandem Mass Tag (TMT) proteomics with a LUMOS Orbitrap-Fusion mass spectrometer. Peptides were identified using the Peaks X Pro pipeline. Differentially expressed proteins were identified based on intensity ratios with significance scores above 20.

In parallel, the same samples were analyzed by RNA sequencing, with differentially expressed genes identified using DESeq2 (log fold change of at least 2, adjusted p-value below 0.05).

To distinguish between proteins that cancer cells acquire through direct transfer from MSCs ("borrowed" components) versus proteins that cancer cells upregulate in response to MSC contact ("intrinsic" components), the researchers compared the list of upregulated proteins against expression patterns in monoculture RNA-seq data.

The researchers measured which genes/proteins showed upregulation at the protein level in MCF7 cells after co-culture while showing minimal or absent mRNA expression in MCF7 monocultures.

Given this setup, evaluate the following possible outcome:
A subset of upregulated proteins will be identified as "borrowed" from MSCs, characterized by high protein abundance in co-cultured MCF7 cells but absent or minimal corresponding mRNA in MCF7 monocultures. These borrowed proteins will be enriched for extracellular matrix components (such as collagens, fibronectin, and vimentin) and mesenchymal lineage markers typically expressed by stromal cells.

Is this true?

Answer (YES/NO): NO